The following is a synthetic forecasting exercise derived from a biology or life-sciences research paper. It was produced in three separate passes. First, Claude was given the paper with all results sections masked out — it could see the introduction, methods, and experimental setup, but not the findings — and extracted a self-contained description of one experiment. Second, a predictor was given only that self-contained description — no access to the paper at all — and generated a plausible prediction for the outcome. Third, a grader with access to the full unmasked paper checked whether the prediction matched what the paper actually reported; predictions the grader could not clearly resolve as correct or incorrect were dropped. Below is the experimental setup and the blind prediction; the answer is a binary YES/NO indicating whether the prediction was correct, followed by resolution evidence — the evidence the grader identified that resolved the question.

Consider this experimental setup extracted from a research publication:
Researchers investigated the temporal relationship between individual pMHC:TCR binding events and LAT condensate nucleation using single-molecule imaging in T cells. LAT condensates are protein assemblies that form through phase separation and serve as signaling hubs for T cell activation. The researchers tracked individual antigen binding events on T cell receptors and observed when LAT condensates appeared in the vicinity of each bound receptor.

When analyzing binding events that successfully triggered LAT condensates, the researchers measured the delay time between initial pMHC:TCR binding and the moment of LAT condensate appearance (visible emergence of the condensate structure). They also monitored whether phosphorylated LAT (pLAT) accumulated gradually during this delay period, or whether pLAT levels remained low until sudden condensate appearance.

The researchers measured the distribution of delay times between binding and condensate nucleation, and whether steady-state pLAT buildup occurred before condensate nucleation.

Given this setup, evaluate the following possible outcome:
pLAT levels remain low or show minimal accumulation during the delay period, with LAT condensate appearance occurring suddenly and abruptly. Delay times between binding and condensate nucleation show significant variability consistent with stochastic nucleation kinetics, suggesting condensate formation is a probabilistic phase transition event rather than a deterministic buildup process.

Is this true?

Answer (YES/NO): YES